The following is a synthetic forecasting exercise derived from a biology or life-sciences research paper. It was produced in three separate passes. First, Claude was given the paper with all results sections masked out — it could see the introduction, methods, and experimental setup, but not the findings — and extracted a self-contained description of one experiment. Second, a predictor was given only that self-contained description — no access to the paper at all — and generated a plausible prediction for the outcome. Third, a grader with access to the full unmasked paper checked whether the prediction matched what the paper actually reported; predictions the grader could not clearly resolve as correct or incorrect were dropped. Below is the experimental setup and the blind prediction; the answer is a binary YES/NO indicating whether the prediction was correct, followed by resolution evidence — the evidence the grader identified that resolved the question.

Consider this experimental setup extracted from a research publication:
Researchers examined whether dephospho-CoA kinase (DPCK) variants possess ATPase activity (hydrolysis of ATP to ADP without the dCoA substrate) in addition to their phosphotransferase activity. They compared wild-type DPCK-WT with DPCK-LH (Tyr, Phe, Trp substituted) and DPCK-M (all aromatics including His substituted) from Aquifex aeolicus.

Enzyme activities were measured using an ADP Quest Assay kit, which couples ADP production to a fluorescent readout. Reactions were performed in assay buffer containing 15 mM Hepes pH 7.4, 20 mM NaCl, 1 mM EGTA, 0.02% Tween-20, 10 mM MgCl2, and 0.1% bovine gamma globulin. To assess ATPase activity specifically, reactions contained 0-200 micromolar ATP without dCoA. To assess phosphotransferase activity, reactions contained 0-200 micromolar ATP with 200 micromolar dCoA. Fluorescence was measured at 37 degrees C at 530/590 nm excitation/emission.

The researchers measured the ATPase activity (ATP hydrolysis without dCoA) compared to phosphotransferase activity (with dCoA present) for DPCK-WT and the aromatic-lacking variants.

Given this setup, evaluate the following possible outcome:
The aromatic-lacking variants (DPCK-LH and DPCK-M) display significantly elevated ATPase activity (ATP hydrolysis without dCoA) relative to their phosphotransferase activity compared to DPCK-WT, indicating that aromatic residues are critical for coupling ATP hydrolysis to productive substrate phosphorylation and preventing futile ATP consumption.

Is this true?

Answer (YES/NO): YES